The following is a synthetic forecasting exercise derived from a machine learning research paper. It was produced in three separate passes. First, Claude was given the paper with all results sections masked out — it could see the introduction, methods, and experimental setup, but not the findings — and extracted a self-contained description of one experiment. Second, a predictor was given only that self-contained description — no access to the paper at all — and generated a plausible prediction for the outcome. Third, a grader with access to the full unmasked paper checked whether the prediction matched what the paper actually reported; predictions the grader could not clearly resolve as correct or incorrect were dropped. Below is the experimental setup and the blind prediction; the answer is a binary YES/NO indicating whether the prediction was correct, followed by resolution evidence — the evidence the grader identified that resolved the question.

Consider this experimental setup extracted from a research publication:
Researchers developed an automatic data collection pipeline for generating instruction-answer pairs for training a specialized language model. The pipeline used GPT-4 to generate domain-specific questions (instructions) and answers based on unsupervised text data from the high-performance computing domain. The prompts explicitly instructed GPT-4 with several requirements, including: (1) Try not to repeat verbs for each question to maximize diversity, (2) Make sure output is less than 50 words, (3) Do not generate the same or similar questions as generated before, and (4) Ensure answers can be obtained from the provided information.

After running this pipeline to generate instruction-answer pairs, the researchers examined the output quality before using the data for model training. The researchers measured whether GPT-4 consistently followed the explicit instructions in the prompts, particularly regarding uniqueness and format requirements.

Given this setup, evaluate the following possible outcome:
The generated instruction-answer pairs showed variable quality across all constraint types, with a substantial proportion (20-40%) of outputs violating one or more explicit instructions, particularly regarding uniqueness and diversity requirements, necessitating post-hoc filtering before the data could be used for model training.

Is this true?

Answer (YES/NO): NO